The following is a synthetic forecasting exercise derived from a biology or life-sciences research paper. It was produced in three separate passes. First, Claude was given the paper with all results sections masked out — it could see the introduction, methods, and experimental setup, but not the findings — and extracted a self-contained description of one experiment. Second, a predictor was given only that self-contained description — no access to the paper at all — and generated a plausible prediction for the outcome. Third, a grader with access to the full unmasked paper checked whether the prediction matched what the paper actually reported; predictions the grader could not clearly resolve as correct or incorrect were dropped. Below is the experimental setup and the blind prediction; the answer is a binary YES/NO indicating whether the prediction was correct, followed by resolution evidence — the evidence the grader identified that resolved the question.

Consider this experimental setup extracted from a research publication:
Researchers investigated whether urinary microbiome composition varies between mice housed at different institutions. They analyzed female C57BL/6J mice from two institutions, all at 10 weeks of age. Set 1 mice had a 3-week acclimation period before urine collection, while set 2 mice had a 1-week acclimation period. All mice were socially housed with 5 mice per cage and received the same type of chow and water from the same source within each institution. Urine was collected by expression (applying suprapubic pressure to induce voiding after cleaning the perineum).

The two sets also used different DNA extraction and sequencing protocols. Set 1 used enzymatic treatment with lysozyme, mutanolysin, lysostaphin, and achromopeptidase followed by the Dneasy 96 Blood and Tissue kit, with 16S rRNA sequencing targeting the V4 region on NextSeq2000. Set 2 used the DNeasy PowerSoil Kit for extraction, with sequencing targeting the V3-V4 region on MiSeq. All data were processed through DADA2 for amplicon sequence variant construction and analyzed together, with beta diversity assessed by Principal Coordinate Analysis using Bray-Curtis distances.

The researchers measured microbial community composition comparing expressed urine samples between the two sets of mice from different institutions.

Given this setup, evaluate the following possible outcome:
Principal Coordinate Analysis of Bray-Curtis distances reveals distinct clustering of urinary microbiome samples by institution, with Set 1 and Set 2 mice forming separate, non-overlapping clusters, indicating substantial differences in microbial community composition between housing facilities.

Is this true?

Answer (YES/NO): NO